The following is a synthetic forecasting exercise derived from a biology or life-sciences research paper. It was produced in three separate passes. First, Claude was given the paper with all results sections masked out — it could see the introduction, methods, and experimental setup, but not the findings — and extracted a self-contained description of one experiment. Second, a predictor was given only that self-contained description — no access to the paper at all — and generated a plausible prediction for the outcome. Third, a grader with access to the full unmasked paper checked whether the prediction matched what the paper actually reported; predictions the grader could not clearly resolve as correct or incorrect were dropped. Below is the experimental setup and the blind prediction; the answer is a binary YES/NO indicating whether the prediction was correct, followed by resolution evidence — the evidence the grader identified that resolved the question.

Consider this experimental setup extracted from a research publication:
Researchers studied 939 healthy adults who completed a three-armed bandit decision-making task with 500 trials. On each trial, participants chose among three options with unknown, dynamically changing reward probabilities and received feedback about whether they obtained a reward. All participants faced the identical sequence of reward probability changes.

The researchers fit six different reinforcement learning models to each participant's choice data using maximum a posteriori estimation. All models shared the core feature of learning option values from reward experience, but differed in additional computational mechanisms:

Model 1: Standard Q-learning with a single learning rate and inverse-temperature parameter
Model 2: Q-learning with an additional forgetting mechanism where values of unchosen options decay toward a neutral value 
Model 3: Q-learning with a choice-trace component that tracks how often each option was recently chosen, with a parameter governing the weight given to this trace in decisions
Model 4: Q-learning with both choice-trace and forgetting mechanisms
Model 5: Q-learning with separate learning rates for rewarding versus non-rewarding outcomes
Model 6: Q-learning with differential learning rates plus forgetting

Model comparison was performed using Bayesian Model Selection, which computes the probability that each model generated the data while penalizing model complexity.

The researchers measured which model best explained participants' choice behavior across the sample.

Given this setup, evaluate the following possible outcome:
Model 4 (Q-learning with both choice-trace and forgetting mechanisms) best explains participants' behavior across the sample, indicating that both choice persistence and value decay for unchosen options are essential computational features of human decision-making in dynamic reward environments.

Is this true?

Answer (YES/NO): YES